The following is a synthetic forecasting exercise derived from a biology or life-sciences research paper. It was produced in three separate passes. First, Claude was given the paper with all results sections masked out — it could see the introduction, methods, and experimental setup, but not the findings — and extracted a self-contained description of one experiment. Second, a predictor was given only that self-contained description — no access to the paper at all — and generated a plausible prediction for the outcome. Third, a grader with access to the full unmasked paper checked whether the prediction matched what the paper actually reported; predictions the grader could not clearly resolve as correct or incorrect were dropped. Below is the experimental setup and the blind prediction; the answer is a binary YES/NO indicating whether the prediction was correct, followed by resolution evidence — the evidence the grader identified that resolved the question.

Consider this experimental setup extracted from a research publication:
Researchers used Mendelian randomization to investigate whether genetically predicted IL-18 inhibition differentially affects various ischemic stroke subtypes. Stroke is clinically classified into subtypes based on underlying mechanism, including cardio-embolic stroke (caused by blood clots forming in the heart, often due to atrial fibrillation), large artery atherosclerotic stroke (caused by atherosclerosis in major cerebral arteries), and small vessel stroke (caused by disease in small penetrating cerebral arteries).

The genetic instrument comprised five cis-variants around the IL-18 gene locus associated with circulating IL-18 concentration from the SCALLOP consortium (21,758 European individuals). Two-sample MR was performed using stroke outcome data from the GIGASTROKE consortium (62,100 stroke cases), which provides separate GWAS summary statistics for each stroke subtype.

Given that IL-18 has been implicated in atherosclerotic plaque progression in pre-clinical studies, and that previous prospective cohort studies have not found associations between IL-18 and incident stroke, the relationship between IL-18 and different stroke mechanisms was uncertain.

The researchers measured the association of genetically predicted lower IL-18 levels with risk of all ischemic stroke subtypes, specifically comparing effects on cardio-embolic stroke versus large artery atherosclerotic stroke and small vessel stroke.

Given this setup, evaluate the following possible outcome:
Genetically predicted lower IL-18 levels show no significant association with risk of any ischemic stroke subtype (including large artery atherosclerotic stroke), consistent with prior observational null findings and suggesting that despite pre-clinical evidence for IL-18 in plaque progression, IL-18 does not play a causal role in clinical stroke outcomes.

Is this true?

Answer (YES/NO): NO